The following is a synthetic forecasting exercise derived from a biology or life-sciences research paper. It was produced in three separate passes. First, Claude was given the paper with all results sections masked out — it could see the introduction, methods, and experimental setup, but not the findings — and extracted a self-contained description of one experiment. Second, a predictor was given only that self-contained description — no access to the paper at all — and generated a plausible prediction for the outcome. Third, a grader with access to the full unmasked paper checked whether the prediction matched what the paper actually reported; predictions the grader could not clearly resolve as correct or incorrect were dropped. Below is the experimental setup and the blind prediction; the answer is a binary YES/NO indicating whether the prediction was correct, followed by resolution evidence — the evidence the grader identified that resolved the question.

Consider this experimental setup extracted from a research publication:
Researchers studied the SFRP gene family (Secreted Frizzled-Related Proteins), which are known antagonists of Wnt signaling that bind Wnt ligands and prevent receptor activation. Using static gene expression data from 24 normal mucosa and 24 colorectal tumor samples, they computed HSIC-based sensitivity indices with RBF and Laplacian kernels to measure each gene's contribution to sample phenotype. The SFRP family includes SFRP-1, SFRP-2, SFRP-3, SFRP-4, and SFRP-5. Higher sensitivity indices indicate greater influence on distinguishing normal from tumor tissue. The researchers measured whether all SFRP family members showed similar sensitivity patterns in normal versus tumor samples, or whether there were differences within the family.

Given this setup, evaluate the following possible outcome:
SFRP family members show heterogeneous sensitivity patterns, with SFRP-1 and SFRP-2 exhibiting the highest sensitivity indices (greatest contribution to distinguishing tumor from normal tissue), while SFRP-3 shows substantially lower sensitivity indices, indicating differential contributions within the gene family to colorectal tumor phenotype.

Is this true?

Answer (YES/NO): NO